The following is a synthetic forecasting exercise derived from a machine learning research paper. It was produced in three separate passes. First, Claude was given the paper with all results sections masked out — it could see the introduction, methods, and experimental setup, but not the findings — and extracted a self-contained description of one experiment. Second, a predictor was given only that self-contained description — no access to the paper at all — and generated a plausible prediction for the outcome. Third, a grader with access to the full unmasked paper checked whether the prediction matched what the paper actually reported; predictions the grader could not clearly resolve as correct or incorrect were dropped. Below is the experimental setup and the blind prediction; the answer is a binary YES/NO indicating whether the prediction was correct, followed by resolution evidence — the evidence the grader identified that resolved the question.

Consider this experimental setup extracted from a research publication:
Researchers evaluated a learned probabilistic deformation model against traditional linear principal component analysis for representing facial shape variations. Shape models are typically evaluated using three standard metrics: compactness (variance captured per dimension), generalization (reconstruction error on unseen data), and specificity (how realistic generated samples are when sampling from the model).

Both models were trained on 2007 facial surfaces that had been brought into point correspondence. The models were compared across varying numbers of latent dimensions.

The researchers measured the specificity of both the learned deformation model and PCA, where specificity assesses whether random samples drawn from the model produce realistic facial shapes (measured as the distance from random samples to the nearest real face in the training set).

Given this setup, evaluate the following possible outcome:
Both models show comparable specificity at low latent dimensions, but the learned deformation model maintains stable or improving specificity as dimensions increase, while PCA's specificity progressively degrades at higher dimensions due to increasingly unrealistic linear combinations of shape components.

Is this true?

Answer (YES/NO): NO